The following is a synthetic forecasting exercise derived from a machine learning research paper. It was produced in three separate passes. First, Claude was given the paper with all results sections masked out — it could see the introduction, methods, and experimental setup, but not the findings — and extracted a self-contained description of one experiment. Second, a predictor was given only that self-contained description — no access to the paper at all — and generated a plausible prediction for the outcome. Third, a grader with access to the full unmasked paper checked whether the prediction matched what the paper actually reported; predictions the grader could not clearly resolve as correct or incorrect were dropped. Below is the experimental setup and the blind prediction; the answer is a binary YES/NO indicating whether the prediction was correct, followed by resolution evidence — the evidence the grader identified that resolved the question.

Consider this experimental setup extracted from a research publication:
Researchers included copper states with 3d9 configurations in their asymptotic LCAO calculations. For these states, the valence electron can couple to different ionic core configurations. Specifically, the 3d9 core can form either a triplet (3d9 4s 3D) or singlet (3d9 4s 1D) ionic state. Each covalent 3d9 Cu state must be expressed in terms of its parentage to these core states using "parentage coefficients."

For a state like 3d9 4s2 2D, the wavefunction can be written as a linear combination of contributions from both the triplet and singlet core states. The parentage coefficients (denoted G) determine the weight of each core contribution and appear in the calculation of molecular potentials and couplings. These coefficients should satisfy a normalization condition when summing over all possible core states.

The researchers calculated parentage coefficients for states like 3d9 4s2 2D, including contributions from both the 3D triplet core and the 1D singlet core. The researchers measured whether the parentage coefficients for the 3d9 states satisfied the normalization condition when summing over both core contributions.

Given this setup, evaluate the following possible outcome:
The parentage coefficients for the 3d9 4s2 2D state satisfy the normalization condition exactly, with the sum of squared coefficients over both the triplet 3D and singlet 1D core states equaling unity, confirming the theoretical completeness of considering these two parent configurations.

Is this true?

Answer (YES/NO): YES